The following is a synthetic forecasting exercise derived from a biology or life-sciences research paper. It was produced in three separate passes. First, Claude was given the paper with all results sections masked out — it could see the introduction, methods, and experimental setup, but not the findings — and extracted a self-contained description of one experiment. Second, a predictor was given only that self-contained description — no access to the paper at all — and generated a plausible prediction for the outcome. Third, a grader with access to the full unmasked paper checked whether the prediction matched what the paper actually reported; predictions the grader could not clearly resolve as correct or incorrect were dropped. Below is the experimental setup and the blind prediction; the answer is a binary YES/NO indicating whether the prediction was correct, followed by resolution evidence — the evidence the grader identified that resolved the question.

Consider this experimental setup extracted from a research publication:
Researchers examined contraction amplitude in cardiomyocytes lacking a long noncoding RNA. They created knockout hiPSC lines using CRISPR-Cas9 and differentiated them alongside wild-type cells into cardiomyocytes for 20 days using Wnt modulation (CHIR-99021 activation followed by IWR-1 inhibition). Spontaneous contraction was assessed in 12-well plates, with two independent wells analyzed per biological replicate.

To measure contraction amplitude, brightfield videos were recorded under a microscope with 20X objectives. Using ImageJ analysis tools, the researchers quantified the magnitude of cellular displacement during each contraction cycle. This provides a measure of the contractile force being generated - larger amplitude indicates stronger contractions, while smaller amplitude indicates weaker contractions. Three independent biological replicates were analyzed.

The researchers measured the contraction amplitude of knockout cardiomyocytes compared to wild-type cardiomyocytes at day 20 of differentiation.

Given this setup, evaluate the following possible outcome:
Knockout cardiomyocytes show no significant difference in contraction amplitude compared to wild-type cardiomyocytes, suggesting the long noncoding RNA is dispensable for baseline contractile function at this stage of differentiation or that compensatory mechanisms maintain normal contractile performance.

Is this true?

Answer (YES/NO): NO